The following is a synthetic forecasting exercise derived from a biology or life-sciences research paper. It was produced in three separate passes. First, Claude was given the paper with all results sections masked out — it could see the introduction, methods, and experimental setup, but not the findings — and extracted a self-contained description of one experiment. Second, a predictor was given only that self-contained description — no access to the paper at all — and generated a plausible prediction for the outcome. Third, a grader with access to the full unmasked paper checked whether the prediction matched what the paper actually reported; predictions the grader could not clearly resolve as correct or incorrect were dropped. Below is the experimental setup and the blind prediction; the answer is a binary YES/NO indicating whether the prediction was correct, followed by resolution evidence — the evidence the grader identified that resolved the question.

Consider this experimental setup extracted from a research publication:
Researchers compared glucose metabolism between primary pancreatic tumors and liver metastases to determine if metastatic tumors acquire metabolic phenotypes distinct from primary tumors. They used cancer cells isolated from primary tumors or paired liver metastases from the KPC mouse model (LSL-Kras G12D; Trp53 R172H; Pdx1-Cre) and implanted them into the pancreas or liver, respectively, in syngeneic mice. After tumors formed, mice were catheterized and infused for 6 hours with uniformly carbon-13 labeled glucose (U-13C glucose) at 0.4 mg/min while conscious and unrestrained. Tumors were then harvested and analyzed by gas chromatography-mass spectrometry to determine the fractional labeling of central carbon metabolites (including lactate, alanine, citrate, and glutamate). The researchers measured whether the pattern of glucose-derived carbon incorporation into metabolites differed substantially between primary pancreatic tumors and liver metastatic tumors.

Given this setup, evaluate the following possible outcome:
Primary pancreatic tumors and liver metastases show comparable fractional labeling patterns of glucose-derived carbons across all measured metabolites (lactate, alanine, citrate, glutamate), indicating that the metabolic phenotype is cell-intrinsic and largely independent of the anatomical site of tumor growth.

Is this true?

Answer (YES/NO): YES